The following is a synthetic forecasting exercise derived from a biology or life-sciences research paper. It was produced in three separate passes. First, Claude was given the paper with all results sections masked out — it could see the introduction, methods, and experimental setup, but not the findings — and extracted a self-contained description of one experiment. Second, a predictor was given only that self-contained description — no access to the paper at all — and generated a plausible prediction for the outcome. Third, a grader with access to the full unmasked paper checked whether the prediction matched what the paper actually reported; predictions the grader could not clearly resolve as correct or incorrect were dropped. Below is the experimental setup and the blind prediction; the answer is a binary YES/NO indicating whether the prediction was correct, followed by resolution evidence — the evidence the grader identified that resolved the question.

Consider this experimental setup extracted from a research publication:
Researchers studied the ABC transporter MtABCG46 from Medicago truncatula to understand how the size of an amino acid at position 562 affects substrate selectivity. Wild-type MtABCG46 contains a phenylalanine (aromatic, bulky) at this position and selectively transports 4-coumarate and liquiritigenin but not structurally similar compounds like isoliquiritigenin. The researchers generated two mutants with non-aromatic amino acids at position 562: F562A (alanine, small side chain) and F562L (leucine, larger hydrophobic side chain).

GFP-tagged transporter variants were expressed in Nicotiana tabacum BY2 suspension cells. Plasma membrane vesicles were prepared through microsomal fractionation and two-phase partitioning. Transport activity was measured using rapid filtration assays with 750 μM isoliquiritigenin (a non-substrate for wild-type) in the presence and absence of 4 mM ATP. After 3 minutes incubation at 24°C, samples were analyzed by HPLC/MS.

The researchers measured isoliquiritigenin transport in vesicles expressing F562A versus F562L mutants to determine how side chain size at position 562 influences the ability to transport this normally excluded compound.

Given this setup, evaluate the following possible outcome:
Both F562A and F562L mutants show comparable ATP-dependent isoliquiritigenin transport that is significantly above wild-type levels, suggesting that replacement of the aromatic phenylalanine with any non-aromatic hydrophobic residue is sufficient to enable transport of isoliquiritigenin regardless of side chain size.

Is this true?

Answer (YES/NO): NO